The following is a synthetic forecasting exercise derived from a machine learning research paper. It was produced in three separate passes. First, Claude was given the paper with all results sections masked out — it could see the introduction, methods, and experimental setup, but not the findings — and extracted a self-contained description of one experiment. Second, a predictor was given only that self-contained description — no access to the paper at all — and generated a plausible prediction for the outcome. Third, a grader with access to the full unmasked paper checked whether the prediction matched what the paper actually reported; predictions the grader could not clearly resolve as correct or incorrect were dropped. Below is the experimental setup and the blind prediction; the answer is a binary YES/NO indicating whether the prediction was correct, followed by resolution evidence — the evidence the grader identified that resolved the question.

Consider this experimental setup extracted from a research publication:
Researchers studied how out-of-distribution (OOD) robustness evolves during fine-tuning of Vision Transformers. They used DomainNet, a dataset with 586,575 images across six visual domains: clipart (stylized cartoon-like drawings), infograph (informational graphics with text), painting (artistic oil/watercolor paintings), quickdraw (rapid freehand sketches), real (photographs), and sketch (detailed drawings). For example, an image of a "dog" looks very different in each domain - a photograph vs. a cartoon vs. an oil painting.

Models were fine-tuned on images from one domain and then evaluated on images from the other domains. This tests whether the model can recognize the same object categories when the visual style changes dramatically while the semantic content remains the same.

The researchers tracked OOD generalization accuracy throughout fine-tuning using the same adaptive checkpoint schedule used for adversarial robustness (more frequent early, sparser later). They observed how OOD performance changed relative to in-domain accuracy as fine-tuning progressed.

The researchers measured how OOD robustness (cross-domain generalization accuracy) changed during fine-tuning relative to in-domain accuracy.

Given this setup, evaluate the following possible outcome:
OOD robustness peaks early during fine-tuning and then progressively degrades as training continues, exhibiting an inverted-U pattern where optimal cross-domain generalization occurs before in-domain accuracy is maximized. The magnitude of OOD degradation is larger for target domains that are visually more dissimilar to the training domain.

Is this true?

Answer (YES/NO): NO